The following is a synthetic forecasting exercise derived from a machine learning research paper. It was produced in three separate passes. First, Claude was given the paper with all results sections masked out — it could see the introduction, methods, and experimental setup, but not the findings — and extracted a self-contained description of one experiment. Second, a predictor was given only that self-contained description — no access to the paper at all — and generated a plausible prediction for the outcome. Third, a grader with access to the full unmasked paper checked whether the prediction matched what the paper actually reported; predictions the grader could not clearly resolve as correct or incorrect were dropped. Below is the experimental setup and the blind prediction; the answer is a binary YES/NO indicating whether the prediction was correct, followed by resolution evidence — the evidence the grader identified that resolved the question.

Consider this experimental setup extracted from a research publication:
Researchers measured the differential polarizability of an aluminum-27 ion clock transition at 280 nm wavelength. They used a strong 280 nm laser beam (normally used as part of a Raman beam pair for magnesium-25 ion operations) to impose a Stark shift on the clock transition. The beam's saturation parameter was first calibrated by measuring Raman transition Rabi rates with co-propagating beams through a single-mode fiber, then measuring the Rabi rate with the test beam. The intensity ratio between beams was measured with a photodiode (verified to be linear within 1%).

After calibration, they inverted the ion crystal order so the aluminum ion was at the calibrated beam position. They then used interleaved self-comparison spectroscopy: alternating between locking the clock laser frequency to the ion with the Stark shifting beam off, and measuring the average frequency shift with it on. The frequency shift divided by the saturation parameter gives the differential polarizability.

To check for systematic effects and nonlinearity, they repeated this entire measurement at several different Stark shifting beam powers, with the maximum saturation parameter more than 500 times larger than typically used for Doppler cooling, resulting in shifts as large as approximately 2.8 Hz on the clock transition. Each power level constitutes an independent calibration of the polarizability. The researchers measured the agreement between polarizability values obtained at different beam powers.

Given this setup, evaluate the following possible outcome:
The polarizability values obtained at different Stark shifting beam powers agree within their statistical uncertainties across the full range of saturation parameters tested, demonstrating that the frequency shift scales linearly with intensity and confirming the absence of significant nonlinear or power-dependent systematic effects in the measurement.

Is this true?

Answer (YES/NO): YES